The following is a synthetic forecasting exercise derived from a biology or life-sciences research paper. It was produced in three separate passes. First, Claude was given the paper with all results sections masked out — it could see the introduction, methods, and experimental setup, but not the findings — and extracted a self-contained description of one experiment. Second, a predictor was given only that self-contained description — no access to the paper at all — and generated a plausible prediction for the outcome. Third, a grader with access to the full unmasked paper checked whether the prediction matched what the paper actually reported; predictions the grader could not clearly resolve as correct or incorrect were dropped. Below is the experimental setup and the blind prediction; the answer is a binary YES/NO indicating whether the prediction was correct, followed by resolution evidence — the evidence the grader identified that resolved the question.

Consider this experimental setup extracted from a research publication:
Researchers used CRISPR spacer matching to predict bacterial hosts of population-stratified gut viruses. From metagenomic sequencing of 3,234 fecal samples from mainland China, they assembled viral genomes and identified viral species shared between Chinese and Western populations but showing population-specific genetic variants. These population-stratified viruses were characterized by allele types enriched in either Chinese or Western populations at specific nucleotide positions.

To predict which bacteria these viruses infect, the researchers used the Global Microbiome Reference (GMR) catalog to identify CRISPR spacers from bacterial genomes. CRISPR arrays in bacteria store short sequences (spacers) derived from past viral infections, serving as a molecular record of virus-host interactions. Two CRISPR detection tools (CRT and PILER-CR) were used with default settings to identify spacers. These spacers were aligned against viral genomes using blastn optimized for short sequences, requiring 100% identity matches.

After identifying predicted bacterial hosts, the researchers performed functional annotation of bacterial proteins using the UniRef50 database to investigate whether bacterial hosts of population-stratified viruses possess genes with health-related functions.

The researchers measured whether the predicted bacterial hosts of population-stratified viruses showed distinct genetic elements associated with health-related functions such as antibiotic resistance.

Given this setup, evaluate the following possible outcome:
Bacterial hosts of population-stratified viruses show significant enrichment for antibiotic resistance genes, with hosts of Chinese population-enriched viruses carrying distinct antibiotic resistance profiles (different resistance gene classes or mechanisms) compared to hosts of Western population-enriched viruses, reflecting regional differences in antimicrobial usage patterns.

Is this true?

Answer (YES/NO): NO